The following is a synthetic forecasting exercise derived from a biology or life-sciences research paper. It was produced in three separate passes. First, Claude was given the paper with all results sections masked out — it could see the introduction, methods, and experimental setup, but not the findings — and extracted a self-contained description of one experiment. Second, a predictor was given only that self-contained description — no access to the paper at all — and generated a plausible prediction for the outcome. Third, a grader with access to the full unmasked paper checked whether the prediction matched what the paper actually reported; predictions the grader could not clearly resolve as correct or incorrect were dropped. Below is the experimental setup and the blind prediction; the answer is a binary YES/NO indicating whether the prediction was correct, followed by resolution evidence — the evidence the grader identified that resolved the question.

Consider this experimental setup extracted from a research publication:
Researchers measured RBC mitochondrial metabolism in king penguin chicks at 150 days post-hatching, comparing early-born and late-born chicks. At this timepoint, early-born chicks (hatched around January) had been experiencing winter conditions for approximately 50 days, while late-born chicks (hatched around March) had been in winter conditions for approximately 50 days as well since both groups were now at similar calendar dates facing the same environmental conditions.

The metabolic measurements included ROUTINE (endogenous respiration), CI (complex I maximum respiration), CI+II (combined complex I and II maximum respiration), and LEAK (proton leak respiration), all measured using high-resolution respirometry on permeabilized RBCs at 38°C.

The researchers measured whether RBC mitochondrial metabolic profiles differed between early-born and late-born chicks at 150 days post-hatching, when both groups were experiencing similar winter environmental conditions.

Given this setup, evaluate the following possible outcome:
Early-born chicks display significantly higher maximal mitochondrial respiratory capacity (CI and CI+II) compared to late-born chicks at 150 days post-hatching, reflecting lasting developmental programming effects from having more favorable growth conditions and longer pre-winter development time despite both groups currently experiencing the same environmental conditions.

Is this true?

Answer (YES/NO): NO